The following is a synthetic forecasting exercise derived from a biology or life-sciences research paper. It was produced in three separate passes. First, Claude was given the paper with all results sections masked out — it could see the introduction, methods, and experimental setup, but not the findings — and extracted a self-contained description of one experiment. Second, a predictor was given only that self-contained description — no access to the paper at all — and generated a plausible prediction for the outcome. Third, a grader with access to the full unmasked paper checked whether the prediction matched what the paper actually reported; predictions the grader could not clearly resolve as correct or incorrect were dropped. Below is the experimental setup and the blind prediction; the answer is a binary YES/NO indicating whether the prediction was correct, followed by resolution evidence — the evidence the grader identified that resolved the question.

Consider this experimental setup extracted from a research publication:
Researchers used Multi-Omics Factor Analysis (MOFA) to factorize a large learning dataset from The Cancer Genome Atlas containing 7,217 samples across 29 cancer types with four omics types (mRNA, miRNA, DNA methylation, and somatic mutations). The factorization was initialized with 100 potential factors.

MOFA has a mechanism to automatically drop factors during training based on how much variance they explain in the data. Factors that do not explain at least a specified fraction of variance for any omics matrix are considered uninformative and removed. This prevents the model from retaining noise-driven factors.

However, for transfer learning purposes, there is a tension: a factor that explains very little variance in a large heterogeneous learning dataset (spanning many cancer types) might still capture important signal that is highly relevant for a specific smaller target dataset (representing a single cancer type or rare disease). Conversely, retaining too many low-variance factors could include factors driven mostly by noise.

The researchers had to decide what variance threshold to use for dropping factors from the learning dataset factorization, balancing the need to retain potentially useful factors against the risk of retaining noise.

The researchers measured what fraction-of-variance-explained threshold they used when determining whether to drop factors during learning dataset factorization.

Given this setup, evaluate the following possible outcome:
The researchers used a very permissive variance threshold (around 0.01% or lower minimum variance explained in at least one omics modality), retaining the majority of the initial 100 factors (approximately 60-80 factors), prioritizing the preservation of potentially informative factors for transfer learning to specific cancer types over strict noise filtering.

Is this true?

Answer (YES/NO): NO